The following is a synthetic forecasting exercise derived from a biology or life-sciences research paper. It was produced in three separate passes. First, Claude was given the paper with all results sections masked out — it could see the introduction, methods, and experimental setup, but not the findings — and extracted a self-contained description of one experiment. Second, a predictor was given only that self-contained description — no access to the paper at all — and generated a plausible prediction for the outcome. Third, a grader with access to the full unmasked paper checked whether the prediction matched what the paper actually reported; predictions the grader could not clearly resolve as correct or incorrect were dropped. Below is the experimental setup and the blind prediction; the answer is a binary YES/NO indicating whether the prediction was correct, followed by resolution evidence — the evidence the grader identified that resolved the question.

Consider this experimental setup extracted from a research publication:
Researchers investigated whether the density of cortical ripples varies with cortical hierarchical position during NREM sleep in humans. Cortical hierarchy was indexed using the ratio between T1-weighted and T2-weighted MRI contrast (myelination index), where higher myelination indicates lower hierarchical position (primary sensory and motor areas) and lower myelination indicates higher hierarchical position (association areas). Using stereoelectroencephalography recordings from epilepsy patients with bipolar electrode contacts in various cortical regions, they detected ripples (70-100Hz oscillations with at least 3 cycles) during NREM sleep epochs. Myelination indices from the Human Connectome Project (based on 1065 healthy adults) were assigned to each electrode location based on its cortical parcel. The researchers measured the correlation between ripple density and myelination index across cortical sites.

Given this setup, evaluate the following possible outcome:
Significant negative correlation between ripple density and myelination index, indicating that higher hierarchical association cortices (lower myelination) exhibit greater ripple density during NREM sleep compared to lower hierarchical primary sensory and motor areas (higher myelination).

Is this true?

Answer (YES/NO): NO